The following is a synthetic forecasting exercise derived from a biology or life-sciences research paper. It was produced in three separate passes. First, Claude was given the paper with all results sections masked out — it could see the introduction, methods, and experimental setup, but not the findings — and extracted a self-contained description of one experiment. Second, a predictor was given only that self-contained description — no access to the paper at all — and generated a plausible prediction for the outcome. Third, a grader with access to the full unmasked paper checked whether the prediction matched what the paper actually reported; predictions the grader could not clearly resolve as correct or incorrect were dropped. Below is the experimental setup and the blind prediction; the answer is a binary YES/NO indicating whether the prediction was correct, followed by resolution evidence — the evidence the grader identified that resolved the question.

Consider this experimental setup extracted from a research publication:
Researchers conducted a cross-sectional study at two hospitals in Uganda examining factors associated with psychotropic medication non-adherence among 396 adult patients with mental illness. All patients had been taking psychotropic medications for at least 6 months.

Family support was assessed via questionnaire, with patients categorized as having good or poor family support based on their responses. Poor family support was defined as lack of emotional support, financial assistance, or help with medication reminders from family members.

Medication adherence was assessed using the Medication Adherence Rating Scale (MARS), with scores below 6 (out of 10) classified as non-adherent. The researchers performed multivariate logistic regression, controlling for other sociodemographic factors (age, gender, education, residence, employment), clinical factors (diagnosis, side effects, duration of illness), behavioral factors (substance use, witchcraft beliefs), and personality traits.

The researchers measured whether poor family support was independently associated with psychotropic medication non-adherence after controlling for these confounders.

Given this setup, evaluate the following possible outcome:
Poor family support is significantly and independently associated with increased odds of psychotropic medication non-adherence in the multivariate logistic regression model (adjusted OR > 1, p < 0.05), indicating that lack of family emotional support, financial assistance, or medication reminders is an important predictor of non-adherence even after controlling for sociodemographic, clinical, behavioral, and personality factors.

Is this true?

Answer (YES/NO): YES